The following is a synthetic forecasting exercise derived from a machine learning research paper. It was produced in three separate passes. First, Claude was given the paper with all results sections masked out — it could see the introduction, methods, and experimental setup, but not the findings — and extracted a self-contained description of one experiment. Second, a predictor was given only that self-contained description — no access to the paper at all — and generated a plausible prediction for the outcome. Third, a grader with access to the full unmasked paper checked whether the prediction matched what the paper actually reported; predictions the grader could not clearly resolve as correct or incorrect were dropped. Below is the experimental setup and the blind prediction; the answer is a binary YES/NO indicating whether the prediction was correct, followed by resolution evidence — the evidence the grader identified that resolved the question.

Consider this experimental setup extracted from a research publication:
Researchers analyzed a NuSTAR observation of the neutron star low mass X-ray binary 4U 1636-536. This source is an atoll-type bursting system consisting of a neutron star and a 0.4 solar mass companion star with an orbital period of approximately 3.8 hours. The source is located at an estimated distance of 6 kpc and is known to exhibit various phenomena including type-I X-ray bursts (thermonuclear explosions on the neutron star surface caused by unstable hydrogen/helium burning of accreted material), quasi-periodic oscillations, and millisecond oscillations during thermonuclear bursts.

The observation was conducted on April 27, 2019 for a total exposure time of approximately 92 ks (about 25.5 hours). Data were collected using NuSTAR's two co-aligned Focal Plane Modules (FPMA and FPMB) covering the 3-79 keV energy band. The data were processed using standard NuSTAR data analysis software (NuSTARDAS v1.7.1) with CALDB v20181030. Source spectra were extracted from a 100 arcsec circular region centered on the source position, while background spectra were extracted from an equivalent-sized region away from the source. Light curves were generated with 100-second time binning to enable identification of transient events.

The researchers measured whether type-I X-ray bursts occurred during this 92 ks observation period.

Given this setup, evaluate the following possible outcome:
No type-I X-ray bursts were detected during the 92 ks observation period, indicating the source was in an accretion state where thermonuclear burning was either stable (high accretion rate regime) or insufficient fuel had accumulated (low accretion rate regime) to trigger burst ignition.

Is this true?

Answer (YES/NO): NO